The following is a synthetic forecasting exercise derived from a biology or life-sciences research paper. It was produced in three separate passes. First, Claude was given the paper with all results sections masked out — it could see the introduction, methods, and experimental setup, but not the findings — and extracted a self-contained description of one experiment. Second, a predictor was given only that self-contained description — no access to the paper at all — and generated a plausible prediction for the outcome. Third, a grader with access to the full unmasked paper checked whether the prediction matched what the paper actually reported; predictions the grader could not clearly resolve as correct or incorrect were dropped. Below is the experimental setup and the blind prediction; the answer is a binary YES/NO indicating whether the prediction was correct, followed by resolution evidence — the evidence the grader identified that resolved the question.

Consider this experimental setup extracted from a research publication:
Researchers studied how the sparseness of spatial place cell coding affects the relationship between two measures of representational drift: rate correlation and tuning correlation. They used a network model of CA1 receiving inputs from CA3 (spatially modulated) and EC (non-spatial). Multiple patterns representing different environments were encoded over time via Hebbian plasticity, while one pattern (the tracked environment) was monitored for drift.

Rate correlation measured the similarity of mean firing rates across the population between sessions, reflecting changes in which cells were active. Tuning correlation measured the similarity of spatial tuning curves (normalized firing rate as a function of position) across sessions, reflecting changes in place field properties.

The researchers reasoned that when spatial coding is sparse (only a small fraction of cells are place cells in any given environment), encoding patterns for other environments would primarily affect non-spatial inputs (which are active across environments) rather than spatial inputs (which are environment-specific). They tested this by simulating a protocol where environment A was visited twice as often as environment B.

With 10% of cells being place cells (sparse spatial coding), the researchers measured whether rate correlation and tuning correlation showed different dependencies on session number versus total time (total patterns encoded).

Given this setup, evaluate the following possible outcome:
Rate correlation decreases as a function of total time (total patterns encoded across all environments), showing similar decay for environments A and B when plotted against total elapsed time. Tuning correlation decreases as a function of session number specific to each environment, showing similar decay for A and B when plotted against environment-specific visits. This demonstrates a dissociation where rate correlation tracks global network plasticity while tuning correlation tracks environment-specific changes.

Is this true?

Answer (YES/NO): NO